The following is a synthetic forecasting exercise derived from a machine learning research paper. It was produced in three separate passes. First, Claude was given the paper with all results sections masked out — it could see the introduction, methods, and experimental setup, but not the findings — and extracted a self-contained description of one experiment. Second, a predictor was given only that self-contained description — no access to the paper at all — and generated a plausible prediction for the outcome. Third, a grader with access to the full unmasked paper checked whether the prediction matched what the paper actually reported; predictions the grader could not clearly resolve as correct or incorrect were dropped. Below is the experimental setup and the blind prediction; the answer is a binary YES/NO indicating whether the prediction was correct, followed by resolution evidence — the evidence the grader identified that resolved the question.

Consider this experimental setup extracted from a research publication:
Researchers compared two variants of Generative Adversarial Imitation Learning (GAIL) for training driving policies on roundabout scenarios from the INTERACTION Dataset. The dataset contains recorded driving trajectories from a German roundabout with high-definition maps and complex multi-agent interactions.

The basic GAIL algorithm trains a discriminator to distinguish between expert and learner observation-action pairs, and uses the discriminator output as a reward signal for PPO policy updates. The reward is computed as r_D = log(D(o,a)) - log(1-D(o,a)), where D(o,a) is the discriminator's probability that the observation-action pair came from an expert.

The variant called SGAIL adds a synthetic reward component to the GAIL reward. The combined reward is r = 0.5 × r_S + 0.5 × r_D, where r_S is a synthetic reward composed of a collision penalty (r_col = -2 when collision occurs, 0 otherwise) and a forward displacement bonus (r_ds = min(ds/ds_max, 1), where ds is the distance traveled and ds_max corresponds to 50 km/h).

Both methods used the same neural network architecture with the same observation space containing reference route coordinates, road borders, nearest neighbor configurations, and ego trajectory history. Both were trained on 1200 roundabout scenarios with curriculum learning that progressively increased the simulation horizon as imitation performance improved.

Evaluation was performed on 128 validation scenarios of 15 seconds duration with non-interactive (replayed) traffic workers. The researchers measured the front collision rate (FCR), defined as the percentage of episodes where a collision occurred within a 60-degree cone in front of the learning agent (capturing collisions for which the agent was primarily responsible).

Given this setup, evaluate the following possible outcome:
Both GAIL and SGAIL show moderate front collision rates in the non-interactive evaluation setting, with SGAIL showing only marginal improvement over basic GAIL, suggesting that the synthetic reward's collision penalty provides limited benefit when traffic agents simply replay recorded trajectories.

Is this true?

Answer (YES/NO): NO